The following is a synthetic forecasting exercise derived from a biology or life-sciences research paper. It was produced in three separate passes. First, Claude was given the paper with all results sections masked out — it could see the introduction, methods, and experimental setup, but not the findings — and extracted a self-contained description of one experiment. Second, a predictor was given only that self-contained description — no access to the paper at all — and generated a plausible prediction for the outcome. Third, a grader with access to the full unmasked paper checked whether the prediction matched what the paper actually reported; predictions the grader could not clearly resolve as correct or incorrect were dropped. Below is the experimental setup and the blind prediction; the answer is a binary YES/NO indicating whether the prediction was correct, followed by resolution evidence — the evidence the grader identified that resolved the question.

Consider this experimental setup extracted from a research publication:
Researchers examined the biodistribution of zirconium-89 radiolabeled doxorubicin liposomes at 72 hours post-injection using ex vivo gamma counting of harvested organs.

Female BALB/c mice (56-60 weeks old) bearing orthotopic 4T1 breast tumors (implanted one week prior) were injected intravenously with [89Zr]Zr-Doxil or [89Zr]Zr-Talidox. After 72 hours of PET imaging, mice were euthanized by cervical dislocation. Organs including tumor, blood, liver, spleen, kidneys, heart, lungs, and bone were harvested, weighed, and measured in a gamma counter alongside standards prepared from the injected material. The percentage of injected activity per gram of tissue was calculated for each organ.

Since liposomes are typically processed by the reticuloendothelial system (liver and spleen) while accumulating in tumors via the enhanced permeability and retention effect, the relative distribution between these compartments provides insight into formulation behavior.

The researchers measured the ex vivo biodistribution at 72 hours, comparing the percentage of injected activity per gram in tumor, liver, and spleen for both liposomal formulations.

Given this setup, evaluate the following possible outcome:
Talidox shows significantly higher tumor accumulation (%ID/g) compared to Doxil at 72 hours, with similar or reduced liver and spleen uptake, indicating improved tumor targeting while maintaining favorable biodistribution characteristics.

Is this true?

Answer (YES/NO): NO